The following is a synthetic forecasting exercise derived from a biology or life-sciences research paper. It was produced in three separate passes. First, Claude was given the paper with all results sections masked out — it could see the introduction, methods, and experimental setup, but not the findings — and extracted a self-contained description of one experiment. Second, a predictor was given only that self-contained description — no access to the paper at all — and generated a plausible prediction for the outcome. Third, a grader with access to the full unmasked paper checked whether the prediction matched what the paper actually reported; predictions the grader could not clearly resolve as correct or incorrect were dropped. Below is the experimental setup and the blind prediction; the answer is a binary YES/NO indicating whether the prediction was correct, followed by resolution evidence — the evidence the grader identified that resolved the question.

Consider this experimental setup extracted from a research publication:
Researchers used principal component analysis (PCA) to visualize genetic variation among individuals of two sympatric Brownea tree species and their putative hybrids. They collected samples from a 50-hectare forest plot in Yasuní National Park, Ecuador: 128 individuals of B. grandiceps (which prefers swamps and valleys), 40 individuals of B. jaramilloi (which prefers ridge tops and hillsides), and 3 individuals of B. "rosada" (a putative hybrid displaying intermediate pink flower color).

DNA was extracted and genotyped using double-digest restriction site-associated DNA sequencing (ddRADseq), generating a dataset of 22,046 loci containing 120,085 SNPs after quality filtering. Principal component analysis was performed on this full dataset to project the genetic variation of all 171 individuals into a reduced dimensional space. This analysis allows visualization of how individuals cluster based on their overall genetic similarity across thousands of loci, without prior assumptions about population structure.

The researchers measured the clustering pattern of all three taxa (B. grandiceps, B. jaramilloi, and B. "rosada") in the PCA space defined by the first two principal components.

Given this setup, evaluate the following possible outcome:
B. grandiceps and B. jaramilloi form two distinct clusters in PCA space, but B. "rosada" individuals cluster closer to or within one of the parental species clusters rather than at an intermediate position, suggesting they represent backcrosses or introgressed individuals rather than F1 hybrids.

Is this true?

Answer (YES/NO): YES